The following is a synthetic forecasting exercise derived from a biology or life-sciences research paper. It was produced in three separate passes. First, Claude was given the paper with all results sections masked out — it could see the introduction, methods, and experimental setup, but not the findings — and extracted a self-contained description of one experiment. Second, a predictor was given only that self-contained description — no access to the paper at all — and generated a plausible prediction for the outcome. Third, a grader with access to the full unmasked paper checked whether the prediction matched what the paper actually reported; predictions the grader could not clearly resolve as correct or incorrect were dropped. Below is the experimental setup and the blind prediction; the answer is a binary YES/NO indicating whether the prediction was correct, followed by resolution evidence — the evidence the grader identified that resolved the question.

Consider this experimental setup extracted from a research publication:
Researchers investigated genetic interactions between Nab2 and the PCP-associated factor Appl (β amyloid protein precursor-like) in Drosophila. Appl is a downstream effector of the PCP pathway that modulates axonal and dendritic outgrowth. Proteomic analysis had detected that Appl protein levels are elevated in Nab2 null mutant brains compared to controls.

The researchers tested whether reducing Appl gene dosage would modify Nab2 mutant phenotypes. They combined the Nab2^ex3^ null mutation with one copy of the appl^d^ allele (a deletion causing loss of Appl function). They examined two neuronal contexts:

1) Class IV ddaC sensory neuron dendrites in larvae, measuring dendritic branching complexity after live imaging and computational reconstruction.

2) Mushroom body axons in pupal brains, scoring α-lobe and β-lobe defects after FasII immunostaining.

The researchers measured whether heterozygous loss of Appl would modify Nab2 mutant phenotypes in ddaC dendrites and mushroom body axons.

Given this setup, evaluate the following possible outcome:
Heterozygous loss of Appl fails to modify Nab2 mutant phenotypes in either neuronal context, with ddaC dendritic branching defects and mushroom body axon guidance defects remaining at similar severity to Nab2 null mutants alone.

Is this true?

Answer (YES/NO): NO